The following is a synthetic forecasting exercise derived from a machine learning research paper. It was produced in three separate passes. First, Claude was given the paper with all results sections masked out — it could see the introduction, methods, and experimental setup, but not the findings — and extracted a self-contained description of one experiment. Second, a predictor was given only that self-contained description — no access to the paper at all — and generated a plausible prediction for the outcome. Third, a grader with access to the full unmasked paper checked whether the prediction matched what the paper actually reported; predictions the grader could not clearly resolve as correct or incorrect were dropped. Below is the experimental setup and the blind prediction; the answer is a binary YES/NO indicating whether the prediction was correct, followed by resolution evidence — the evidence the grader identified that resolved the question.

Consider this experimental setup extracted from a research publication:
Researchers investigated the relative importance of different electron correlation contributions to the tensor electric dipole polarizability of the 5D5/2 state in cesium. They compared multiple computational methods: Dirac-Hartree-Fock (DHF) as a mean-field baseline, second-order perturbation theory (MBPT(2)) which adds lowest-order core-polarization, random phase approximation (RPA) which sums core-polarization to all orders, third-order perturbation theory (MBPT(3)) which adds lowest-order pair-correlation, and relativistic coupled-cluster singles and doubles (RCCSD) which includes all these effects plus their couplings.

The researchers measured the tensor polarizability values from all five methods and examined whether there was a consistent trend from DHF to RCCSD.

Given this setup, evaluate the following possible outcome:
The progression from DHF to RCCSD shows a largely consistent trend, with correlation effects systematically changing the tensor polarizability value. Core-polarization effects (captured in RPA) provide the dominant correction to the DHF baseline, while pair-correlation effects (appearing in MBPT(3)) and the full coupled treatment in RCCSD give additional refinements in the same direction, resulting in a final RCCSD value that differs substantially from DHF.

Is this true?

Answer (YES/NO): NO